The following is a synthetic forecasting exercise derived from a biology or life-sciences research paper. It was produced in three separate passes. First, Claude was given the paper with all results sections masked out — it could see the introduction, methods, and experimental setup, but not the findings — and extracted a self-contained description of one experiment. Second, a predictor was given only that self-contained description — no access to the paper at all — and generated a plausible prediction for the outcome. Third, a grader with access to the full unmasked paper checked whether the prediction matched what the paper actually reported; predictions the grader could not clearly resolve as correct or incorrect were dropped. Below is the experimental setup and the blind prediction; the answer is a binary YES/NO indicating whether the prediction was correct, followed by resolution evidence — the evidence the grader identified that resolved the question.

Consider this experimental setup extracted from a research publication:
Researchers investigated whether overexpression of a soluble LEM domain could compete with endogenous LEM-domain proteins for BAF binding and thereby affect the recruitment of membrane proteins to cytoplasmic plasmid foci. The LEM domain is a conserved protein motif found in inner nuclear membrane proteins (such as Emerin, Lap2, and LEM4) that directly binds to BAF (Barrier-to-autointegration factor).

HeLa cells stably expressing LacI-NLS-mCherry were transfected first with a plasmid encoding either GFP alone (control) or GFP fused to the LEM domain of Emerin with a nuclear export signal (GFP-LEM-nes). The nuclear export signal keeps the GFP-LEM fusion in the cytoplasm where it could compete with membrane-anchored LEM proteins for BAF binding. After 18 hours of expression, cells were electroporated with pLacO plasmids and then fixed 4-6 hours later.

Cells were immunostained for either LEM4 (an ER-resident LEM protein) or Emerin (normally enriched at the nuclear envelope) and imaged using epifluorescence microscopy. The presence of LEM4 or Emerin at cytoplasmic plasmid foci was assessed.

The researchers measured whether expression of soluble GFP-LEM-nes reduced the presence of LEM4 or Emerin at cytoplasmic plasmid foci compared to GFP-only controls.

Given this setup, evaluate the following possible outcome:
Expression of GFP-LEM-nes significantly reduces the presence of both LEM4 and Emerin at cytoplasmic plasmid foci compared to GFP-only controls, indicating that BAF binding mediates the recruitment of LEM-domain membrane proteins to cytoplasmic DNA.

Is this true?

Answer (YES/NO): NO